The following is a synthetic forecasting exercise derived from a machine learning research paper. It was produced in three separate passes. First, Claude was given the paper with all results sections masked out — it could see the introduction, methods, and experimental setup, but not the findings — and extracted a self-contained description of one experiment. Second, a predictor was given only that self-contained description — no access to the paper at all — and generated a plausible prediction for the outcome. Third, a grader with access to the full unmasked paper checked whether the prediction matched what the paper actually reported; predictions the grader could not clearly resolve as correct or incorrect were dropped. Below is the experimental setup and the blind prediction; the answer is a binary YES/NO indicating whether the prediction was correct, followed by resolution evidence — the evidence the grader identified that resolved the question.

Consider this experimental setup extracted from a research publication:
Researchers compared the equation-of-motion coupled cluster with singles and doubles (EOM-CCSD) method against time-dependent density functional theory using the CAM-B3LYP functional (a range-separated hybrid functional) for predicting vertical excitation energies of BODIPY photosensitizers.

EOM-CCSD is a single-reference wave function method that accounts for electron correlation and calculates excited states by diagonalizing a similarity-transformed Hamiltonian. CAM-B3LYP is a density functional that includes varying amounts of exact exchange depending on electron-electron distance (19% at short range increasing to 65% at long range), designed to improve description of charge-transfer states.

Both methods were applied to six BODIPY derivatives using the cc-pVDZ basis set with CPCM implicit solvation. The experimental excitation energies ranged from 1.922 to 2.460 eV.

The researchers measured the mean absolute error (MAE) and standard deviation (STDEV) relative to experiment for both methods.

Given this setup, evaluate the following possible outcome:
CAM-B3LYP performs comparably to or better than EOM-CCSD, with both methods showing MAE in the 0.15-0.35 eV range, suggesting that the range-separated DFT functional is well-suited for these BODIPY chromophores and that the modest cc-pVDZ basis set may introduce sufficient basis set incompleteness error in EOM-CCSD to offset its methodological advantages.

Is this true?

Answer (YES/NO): NO